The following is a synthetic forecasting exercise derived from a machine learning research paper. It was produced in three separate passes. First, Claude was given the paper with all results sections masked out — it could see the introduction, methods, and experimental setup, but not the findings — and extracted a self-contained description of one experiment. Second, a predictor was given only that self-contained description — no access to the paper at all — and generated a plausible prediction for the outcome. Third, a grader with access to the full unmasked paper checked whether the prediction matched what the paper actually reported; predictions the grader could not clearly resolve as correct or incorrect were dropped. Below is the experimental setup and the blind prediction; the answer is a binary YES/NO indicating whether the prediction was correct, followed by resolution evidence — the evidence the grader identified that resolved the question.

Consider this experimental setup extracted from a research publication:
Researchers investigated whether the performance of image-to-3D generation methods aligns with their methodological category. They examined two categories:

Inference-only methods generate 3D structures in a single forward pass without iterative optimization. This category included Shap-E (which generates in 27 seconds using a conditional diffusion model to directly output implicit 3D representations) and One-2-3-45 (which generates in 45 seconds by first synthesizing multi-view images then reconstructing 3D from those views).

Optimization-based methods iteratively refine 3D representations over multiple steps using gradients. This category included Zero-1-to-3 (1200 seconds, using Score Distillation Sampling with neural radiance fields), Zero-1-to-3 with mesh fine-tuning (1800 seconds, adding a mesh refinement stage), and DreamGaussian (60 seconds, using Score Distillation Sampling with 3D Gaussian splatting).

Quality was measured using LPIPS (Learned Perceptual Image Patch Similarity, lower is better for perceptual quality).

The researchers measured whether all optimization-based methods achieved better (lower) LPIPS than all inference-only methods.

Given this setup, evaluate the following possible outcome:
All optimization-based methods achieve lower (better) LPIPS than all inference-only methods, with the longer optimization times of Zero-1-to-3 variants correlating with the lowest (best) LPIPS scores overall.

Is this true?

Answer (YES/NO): YES